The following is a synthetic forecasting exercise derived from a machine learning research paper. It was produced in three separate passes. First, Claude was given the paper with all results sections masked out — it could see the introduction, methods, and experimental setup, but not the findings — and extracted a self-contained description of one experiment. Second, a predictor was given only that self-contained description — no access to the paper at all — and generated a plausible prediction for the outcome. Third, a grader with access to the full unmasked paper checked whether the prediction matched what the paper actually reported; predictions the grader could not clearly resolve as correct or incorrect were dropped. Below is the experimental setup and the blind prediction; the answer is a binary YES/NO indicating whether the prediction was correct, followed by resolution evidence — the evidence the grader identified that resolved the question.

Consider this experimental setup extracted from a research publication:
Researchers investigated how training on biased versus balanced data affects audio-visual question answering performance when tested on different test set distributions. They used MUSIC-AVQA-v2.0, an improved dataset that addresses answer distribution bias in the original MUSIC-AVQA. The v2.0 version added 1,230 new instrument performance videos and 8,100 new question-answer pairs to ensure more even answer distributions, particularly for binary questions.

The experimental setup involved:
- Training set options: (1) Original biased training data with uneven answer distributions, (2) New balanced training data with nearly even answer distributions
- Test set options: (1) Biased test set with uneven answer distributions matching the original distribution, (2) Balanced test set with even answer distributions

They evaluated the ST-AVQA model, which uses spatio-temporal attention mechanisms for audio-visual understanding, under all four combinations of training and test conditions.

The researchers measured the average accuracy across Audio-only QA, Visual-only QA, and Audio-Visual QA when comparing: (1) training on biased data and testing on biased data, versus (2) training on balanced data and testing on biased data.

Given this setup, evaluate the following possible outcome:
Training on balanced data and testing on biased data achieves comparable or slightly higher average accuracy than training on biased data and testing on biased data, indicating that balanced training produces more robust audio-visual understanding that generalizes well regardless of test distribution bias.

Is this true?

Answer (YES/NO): NO